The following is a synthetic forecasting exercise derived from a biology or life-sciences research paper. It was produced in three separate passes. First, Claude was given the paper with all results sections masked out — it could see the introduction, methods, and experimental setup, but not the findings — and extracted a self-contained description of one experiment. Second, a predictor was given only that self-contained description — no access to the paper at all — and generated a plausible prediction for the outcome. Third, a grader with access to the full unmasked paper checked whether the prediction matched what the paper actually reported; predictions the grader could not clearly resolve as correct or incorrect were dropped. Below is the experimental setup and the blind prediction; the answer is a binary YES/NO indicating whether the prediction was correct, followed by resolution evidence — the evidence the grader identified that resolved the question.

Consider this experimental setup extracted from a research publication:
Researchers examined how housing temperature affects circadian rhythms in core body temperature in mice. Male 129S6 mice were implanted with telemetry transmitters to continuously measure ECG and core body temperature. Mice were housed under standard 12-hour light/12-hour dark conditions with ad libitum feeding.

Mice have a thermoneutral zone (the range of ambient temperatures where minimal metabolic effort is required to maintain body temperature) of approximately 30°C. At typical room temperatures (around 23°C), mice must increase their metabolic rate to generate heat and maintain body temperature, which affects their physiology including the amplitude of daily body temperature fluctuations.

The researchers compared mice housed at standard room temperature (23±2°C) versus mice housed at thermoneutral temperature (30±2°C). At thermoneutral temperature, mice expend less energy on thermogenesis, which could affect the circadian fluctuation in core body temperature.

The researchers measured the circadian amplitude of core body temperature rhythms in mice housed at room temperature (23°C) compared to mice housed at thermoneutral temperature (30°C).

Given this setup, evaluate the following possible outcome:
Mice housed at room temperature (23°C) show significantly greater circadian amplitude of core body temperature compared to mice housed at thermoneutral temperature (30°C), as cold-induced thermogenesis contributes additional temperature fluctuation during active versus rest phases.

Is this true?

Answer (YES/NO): NO